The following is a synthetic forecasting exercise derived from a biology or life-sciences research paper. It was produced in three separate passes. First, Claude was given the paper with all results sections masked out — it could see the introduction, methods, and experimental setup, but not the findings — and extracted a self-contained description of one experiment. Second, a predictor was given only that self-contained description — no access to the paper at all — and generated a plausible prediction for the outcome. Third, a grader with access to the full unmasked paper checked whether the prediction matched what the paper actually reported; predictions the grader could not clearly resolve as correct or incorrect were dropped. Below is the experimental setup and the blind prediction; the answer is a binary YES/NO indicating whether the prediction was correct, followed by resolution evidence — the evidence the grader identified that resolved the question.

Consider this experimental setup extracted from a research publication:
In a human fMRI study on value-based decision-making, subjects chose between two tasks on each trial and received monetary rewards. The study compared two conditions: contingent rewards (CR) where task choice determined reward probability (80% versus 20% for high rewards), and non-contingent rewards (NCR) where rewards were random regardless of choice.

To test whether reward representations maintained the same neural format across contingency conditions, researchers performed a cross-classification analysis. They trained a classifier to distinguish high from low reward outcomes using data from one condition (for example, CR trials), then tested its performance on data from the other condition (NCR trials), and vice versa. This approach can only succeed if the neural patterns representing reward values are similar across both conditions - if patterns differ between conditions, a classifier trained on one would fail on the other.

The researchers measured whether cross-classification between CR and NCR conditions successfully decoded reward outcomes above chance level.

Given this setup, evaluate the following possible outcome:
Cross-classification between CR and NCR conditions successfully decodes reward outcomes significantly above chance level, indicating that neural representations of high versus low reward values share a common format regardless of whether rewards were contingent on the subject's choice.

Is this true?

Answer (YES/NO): YES